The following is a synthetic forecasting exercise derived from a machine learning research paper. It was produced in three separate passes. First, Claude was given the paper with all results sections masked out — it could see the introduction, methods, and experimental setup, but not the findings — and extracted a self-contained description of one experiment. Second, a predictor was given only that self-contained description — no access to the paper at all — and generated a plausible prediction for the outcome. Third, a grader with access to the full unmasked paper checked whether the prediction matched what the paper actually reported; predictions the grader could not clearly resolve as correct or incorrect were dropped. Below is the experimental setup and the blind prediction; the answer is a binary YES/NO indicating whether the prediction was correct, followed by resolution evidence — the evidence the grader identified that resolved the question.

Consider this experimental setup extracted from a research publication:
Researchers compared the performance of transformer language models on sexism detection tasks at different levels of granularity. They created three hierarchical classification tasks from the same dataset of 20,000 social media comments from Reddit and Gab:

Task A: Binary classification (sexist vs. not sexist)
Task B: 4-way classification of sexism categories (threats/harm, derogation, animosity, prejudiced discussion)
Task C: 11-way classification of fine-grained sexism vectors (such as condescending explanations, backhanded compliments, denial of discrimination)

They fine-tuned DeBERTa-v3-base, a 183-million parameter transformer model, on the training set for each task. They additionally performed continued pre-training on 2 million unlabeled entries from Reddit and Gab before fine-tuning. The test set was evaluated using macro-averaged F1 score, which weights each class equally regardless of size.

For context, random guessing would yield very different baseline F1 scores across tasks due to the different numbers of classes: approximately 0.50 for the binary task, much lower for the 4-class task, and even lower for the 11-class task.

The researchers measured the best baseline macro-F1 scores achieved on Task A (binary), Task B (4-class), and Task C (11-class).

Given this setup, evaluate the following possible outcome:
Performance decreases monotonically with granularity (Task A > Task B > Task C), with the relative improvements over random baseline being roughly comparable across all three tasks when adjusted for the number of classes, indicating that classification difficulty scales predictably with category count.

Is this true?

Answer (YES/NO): NO